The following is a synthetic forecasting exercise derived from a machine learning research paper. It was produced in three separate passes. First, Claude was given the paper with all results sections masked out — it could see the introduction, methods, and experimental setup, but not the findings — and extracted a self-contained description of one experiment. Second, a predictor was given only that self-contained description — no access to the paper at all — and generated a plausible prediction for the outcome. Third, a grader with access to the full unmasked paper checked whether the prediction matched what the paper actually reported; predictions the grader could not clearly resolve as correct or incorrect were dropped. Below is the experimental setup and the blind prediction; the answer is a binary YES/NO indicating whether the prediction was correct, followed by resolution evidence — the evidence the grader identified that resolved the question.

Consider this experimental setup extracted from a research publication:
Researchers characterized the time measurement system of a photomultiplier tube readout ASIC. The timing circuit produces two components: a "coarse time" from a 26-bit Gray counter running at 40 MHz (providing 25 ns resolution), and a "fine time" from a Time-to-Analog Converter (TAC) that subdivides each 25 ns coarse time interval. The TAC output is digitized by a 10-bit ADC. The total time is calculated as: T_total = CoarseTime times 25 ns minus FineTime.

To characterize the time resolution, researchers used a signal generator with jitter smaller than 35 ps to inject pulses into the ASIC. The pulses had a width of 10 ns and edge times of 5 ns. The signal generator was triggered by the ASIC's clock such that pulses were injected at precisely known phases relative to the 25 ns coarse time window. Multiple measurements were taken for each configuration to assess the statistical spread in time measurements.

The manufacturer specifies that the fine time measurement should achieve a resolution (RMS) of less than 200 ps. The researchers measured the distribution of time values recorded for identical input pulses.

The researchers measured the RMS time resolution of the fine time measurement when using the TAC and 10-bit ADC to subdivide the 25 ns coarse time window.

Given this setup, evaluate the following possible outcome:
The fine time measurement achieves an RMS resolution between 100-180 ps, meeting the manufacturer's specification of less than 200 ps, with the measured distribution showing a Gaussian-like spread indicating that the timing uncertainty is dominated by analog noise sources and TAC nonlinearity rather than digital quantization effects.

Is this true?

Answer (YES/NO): NO